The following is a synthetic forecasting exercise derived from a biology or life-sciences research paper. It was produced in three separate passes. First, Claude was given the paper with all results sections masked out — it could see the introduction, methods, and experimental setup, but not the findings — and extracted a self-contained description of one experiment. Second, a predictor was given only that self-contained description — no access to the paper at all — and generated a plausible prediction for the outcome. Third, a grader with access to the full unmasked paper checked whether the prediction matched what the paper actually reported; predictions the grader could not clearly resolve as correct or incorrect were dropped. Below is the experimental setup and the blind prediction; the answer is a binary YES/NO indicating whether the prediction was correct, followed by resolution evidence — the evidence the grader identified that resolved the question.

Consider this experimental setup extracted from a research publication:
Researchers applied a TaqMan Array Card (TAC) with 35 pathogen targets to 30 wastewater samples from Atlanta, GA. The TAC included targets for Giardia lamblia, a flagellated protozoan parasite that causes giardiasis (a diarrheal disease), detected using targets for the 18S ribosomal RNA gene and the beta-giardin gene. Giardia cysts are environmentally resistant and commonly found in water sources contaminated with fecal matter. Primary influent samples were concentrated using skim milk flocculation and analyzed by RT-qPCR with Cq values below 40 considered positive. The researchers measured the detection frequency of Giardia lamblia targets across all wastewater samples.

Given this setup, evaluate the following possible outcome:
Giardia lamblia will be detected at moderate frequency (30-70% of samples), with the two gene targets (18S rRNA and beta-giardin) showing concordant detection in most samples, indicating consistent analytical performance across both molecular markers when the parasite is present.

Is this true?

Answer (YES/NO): NO